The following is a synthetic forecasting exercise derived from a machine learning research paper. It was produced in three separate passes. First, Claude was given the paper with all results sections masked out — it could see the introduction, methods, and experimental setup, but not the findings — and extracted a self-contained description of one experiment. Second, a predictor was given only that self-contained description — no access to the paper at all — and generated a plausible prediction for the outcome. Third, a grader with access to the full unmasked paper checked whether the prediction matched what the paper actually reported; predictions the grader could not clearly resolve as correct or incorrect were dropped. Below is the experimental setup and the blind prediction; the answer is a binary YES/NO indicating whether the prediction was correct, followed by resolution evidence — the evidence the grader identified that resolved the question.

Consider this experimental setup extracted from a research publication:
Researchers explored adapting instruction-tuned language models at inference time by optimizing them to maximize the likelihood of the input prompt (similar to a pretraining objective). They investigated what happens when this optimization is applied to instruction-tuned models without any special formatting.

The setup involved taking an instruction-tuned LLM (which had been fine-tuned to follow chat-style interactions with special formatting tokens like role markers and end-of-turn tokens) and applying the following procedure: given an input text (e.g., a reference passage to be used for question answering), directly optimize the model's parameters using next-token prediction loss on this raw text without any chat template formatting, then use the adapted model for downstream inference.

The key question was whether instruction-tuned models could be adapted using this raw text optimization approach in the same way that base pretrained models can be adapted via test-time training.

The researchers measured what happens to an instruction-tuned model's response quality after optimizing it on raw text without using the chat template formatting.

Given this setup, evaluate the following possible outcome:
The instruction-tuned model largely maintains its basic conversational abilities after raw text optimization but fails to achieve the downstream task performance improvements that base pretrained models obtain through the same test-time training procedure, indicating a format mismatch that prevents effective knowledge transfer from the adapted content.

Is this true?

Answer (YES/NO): NO